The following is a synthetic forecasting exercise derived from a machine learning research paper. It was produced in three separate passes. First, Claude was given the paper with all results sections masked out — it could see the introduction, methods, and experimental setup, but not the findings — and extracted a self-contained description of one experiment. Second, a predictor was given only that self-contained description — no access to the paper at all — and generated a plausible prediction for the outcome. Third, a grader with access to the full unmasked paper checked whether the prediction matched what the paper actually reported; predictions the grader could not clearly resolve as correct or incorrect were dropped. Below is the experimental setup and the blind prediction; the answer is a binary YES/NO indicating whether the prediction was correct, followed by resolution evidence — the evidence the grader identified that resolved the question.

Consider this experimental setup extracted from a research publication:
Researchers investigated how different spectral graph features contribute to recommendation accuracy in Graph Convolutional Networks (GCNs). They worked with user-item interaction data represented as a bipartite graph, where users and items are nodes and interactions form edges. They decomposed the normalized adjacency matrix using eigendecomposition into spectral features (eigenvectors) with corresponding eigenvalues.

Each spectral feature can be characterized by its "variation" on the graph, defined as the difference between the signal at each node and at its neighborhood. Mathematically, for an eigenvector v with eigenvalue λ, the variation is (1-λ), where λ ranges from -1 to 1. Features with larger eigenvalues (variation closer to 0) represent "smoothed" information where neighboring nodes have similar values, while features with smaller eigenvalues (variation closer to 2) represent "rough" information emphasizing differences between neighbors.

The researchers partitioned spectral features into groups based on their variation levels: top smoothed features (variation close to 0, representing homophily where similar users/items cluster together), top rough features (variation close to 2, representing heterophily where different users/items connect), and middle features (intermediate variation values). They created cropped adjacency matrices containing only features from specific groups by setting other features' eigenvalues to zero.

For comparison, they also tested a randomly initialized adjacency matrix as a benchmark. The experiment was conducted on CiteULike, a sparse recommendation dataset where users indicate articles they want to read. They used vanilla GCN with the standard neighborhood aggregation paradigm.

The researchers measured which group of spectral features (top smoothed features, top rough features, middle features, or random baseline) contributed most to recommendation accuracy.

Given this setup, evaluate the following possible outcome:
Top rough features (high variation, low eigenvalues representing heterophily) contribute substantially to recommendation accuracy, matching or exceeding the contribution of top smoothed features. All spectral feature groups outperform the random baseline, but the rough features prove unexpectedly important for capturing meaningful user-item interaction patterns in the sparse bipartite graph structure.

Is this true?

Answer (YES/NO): NO